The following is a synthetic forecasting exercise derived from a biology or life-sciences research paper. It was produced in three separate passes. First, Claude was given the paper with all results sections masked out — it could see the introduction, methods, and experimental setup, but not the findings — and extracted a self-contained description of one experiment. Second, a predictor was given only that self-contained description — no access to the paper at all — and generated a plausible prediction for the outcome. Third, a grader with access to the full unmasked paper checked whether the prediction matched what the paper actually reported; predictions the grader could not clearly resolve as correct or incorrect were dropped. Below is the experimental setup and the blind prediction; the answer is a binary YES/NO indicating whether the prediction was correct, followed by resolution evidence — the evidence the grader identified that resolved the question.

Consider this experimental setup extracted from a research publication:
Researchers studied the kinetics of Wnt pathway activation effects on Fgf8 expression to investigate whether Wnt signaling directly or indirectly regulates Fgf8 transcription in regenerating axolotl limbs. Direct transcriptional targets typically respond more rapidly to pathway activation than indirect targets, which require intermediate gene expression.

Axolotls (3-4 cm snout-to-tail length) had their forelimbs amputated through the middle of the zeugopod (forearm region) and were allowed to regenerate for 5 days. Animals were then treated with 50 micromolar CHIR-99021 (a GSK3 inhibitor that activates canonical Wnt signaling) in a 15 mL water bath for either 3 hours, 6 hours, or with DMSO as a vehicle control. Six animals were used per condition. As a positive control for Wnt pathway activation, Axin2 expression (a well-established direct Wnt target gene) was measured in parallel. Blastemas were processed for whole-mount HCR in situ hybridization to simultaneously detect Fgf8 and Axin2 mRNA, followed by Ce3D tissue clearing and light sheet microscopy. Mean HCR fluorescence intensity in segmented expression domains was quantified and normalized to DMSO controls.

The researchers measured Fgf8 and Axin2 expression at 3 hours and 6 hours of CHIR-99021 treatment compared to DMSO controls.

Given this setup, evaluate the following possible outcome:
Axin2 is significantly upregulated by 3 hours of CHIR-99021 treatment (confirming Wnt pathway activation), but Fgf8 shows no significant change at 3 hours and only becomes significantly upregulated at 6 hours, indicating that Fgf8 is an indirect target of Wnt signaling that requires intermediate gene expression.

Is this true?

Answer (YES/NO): NO